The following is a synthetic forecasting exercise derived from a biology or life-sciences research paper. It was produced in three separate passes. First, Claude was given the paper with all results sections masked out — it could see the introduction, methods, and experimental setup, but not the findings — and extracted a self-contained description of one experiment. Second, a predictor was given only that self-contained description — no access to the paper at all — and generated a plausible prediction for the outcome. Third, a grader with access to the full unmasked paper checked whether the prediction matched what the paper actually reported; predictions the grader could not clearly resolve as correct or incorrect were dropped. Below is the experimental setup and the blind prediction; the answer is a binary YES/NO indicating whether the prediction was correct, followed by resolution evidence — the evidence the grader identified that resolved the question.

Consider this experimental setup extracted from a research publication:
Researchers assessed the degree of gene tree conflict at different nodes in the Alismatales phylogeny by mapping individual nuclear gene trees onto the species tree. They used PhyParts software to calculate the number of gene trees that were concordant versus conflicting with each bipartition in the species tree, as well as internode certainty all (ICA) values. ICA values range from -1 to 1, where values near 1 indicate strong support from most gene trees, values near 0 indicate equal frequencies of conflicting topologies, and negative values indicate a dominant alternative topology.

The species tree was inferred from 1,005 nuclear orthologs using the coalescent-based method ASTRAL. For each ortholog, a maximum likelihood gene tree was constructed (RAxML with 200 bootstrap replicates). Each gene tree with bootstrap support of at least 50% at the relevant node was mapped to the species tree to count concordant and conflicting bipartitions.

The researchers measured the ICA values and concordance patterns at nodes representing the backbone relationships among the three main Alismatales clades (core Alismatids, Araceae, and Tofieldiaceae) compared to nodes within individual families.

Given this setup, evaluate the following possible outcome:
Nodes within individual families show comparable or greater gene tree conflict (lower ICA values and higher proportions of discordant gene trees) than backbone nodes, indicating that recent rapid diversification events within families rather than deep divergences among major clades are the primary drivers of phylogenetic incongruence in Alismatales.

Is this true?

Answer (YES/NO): NO